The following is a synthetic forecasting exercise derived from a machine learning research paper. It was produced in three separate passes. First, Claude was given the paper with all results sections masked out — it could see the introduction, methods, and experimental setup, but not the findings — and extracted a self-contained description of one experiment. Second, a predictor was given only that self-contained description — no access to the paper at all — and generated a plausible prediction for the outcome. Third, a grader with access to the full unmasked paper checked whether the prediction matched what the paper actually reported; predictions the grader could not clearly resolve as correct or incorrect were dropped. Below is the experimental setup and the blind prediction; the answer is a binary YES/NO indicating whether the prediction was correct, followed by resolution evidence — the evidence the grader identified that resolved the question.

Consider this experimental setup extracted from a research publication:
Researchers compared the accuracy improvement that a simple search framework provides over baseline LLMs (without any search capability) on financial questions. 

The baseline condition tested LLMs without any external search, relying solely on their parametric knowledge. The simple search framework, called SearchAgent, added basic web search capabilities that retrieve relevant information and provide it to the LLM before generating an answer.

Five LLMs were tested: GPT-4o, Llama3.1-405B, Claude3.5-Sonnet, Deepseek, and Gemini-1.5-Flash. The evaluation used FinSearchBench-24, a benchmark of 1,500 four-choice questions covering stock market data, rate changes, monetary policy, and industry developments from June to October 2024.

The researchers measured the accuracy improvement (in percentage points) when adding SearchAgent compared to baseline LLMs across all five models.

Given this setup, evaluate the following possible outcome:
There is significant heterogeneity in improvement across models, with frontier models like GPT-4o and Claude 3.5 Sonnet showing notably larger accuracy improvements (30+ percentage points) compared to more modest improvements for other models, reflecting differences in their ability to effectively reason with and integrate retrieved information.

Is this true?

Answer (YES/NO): NO